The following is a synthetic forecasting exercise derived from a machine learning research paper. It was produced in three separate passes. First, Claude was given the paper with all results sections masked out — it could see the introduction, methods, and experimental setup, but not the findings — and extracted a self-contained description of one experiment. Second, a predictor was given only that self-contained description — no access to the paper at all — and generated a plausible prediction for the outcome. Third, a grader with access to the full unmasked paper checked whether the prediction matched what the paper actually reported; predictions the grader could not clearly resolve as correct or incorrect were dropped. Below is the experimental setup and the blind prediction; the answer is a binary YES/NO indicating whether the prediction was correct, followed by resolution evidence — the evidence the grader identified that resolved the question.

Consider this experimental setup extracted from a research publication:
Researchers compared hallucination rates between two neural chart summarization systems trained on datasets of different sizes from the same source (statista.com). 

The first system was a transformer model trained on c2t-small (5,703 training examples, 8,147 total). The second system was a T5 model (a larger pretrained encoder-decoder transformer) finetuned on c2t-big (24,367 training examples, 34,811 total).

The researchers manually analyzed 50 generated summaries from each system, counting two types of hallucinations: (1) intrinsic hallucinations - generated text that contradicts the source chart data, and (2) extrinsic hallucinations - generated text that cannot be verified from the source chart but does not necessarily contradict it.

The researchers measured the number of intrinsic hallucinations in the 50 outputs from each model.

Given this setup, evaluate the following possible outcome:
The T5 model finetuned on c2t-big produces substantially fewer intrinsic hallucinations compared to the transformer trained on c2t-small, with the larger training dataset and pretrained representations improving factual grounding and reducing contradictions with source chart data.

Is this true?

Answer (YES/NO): NO